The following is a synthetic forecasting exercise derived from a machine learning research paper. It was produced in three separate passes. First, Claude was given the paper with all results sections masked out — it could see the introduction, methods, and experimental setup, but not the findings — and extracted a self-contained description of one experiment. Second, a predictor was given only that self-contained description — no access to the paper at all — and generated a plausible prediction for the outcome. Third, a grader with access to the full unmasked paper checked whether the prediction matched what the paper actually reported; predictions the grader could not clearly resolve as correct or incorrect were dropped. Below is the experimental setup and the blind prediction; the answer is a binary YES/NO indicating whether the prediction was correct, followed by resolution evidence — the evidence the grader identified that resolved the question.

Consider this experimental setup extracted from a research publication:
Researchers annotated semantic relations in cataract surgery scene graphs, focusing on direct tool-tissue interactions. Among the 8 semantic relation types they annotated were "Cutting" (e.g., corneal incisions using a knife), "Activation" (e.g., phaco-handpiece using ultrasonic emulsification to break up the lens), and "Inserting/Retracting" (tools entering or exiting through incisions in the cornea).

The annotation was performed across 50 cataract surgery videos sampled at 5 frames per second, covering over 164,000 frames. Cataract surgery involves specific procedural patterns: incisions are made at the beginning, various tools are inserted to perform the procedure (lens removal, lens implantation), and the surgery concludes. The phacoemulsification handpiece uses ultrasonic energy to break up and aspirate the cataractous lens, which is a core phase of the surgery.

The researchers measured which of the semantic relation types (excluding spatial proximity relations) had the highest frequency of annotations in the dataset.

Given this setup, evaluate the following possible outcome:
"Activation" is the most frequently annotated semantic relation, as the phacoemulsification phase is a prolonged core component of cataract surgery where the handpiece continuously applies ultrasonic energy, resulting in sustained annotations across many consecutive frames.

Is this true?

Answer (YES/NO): YES